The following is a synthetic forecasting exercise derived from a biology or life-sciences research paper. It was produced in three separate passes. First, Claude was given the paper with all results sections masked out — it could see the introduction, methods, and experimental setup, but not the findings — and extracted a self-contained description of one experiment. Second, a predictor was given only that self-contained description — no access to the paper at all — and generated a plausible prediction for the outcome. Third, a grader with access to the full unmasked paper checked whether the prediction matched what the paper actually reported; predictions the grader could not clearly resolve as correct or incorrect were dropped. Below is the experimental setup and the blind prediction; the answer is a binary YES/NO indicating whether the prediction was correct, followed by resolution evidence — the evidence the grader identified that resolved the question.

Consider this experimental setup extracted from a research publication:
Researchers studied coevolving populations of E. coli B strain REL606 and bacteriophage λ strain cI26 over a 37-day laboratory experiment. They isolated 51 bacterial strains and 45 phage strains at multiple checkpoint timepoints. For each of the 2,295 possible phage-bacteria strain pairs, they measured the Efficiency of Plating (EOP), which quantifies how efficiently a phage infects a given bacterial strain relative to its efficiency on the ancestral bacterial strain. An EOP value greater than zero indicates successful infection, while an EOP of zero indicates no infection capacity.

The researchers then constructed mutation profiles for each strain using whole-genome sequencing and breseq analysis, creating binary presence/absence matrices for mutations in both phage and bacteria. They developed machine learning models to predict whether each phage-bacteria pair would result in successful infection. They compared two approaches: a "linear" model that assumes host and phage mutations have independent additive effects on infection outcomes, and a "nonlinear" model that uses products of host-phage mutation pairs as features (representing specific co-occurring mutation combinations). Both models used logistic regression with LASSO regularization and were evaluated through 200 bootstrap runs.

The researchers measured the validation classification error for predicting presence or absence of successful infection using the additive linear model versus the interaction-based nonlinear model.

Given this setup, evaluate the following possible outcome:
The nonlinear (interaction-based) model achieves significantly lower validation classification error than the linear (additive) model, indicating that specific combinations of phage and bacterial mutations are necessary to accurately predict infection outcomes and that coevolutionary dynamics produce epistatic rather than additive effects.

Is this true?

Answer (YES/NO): NO